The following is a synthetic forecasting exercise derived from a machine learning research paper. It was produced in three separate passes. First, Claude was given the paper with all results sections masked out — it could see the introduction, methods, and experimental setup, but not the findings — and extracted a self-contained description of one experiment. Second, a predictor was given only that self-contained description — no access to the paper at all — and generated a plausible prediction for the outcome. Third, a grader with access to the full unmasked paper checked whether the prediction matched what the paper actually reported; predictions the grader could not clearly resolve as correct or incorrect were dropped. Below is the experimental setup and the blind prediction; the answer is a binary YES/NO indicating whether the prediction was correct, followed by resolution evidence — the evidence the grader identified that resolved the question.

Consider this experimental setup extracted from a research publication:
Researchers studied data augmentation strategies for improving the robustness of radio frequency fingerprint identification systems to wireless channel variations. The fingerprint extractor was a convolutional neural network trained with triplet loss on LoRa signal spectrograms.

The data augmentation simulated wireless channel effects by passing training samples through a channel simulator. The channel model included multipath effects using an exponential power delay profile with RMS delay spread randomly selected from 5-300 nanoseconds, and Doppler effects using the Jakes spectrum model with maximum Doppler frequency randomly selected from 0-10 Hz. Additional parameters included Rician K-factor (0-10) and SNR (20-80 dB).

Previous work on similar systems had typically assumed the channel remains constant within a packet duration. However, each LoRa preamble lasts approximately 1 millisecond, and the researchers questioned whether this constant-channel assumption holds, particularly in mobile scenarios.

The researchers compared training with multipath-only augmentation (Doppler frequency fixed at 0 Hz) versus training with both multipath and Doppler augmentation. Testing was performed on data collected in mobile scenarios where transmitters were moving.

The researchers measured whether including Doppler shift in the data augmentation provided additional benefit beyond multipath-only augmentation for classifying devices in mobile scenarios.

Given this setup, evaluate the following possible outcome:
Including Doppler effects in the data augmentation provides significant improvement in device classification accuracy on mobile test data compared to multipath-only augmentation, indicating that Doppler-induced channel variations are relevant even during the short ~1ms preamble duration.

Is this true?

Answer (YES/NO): YES